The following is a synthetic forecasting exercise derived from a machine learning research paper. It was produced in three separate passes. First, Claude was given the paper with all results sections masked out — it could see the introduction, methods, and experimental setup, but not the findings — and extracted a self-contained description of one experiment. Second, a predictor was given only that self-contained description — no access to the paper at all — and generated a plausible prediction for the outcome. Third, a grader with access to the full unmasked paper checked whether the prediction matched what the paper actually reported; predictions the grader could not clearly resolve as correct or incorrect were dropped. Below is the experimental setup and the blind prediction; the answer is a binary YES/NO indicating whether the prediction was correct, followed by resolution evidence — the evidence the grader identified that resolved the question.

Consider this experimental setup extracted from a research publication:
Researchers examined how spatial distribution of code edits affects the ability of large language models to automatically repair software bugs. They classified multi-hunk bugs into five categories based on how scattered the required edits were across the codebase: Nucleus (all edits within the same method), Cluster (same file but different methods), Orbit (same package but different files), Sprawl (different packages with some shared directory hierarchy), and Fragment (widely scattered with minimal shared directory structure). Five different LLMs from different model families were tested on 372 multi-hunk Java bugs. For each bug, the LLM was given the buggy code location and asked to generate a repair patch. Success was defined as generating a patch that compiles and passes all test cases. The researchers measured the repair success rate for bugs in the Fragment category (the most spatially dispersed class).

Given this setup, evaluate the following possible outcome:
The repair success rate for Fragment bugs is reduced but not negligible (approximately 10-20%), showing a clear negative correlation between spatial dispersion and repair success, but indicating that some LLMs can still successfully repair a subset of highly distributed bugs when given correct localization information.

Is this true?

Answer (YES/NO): NO